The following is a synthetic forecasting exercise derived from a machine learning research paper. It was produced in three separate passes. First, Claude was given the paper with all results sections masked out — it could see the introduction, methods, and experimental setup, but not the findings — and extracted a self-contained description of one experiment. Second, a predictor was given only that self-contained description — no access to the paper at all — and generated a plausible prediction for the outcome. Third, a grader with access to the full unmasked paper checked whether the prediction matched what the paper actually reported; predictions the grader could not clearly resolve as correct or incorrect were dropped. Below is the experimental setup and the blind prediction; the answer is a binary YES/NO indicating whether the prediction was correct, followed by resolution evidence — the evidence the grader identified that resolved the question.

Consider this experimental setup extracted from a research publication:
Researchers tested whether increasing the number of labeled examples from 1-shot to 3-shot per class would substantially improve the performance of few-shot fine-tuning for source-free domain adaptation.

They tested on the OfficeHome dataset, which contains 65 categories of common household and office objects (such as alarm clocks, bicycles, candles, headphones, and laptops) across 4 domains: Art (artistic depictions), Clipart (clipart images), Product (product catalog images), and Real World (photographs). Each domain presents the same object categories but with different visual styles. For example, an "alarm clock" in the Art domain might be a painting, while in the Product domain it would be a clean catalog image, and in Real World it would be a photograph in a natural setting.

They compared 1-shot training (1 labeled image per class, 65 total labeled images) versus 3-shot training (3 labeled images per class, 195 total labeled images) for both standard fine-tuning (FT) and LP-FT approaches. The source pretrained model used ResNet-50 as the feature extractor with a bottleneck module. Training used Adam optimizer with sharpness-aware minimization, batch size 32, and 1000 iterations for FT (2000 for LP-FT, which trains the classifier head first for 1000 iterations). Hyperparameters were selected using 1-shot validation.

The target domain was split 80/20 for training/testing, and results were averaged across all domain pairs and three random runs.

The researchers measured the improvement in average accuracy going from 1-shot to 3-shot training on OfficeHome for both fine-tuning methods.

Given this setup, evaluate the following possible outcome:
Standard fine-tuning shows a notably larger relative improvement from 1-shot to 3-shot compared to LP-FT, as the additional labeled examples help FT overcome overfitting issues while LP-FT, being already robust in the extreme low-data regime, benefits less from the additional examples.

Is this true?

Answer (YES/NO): NO